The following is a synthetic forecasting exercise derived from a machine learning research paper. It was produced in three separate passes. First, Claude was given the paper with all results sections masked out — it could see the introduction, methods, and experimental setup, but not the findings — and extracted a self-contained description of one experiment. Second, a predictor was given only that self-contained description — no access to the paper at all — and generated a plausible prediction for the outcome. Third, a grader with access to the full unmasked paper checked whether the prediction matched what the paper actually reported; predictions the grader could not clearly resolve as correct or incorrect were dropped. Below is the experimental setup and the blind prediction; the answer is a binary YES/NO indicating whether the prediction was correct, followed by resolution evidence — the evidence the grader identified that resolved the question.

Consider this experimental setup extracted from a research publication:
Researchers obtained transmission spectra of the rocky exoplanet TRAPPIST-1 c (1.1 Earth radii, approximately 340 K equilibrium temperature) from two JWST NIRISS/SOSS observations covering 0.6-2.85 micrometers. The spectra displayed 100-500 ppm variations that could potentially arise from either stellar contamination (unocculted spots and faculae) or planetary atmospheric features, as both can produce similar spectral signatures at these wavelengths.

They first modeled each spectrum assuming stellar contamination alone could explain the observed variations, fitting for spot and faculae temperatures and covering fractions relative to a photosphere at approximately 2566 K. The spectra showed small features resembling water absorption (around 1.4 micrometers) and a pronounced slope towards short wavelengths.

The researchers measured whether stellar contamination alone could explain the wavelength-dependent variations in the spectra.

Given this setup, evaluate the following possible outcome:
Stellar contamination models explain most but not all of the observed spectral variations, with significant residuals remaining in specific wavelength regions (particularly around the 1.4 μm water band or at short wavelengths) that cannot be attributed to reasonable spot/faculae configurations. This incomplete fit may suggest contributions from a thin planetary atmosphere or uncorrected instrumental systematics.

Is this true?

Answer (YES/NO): NO